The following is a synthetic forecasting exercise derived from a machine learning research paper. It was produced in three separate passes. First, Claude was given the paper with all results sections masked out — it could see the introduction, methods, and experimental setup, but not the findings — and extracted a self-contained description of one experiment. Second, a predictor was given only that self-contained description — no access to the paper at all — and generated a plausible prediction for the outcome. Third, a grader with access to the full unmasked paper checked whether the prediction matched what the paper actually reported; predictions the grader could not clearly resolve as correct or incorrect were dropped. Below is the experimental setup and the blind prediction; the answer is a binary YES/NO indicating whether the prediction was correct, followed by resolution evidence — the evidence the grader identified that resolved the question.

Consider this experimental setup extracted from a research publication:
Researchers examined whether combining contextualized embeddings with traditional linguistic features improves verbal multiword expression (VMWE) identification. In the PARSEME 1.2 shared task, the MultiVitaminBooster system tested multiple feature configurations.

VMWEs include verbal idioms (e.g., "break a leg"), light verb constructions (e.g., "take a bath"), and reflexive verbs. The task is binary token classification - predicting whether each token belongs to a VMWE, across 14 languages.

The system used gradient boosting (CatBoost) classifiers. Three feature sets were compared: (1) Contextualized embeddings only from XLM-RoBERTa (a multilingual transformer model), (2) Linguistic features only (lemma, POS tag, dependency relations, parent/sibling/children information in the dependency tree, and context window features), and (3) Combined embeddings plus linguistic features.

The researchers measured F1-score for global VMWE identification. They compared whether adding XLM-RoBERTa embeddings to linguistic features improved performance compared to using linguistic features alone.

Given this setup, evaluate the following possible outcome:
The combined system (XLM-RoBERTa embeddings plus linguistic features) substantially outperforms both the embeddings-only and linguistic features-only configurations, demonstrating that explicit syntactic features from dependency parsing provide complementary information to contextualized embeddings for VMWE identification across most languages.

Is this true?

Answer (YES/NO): NO